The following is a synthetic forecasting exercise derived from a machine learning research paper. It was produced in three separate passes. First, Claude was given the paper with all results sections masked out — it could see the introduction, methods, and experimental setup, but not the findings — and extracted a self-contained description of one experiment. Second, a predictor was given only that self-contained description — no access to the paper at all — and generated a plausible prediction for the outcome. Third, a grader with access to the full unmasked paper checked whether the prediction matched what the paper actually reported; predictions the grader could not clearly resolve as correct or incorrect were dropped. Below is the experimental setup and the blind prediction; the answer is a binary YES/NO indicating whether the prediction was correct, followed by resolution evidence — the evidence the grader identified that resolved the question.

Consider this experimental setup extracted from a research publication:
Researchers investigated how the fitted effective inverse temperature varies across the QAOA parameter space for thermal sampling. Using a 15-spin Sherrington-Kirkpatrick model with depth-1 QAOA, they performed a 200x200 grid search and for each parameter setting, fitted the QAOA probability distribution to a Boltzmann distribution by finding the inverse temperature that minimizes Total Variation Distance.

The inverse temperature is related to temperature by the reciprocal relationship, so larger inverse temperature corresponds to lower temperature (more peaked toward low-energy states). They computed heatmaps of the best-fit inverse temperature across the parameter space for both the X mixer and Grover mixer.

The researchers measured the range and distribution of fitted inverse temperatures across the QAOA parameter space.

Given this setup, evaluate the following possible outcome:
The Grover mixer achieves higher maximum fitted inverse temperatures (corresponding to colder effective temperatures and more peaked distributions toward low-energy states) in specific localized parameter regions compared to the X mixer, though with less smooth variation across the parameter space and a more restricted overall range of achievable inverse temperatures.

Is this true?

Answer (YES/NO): NO